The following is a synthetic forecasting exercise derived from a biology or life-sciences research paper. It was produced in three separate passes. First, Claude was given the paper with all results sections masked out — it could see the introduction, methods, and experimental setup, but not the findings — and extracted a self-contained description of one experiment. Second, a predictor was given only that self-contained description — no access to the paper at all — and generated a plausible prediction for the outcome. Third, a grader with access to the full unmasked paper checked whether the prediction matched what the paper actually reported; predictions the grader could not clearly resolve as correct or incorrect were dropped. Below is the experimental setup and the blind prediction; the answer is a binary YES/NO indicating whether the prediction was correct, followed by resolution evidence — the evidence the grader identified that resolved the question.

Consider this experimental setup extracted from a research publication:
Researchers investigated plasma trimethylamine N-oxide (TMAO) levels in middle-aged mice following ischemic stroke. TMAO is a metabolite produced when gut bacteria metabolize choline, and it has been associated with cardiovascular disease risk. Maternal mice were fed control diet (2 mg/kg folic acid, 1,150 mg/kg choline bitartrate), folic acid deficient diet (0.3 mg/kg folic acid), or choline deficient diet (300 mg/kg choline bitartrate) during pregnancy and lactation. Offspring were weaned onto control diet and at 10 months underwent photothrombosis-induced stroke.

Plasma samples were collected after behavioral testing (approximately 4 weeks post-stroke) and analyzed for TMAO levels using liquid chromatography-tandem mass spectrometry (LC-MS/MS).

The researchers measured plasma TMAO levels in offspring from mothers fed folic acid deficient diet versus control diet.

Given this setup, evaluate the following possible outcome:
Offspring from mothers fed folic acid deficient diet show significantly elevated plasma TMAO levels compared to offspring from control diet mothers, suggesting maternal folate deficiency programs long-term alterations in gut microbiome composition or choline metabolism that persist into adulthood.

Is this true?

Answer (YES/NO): NO